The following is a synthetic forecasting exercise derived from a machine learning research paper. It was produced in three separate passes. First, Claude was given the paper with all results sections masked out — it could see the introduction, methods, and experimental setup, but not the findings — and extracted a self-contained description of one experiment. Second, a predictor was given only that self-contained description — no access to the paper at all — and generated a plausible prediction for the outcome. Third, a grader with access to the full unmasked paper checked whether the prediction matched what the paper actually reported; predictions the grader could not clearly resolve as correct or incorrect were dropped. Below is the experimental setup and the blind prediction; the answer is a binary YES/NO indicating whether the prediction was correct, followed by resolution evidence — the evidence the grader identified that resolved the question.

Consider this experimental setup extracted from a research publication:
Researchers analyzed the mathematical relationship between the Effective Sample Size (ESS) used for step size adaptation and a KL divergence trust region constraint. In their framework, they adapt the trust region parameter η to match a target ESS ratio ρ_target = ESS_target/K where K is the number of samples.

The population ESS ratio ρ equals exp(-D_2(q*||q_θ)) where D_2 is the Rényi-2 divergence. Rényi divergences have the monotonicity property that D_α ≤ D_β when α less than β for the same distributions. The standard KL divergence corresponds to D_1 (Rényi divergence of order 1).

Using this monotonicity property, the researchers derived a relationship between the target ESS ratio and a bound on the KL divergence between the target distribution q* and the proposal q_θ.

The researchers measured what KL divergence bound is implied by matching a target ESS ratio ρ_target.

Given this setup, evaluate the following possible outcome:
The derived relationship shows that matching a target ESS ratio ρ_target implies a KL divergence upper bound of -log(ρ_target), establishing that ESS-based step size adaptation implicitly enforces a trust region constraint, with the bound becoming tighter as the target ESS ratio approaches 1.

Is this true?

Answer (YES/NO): YES